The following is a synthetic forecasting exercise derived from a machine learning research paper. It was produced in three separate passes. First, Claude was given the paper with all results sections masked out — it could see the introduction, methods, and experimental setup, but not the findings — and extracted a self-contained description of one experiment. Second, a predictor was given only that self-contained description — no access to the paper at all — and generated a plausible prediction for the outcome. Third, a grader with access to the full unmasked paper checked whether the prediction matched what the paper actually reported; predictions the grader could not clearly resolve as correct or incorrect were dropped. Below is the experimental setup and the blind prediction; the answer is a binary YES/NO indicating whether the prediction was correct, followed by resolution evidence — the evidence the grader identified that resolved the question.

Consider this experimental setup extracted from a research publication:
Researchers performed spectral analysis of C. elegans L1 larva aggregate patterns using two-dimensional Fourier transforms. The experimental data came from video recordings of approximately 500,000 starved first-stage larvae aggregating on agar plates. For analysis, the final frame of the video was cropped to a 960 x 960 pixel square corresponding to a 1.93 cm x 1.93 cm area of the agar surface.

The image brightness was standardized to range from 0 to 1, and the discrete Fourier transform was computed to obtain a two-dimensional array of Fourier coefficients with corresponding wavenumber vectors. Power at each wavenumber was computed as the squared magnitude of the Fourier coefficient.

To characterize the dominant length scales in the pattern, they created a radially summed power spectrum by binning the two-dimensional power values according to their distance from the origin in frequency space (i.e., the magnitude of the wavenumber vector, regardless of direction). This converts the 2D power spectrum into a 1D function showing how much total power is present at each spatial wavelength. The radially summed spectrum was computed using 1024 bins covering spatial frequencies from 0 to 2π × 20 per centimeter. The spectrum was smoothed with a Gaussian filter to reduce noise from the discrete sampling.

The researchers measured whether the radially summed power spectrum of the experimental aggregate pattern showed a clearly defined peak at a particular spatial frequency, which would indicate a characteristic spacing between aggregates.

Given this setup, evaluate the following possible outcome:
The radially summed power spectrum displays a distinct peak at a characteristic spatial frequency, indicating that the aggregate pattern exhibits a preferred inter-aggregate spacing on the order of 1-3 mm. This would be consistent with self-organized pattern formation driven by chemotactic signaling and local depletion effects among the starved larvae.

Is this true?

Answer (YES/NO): YES